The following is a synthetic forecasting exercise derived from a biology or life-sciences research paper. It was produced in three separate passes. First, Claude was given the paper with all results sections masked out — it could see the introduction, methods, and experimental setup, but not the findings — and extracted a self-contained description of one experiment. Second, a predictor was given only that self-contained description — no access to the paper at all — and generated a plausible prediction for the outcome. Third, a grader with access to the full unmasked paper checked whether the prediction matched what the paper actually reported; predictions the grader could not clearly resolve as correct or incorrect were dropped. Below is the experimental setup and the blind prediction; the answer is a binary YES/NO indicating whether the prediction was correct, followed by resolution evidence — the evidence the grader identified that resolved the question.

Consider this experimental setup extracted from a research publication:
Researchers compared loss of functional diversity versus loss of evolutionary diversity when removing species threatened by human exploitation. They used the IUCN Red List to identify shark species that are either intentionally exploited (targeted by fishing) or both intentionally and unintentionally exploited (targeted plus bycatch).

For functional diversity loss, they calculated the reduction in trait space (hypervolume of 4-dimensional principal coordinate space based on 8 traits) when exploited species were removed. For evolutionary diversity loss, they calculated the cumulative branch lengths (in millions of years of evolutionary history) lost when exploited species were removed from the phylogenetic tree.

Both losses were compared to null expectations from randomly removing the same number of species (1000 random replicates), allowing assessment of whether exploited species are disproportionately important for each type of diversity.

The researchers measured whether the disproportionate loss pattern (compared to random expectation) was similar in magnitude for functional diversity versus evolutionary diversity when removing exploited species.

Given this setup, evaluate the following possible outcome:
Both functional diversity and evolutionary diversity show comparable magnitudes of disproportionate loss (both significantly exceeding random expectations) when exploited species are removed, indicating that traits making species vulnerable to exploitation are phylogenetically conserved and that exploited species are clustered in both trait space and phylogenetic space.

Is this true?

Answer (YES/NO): NO